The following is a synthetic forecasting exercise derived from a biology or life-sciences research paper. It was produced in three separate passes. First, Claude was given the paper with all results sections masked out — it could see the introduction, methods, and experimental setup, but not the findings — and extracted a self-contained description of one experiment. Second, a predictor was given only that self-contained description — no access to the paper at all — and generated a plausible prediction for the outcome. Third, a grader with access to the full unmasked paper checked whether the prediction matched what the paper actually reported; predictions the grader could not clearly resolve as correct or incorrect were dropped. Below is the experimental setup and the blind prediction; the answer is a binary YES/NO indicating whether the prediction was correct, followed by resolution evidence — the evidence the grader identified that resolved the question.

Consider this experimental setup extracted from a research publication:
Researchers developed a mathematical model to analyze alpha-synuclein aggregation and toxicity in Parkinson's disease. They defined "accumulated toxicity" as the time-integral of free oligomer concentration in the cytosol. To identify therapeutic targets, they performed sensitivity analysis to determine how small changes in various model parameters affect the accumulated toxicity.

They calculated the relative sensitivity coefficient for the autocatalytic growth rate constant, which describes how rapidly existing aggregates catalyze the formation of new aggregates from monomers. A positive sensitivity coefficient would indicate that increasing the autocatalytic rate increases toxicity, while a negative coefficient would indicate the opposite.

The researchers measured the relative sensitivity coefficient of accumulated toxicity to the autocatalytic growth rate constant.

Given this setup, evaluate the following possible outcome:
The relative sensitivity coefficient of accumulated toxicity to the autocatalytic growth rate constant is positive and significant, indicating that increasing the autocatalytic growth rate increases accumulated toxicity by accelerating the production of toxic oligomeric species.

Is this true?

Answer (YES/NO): YES